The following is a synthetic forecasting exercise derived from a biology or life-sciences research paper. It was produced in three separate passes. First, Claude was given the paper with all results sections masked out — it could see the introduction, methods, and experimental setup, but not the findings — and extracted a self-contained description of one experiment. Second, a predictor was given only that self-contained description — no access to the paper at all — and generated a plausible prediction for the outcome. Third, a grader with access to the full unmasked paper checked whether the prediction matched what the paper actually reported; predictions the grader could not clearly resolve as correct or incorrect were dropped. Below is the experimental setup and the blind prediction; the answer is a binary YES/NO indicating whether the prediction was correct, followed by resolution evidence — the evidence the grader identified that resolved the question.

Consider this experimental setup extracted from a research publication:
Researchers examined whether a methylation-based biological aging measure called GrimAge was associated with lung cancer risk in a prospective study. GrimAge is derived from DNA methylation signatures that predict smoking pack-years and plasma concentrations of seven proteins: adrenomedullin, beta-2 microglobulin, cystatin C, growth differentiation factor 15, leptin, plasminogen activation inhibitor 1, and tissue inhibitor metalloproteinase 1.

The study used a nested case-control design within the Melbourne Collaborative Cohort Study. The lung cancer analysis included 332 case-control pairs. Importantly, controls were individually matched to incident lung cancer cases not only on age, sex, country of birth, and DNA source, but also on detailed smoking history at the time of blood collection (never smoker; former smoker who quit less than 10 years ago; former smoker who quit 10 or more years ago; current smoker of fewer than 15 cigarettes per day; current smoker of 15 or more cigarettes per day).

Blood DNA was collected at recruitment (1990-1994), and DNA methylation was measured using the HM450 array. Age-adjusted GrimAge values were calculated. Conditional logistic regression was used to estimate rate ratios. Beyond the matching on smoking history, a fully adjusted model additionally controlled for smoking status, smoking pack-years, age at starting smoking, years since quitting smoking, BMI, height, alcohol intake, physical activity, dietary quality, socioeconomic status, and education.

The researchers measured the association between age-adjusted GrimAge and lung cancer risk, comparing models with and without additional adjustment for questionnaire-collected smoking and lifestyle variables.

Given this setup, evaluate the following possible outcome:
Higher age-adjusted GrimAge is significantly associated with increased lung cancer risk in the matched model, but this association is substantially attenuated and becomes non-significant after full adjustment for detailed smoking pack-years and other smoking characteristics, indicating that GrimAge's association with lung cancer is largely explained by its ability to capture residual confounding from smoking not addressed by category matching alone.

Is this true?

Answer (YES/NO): NO